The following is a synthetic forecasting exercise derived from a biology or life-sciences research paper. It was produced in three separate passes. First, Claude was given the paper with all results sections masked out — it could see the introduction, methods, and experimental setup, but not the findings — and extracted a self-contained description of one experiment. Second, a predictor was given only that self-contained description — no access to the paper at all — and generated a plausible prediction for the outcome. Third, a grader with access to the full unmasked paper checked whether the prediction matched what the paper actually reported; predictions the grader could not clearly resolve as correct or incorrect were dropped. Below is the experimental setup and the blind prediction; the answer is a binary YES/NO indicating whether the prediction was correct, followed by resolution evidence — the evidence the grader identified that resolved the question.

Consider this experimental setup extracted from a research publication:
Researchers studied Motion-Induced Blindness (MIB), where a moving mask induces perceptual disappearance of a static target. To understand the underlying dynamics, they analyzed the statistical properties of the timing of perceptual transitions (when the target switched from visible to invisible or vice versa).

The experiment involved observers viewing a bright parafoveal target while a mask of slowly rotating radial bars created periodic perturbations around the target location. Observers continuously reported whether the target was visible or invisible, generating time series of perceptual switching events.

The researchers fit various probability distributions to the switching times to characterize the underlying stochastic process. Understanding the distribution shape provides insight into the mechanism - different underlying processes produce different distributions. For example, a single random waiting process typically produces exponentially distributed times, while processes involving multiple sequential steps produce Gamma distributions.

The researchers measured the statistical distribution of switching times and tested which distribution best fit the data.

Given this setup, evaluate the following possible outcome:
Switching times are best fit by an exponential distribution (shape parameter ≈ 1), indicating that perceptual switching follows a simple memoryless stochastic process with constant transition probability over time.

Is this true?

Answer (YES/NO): NO